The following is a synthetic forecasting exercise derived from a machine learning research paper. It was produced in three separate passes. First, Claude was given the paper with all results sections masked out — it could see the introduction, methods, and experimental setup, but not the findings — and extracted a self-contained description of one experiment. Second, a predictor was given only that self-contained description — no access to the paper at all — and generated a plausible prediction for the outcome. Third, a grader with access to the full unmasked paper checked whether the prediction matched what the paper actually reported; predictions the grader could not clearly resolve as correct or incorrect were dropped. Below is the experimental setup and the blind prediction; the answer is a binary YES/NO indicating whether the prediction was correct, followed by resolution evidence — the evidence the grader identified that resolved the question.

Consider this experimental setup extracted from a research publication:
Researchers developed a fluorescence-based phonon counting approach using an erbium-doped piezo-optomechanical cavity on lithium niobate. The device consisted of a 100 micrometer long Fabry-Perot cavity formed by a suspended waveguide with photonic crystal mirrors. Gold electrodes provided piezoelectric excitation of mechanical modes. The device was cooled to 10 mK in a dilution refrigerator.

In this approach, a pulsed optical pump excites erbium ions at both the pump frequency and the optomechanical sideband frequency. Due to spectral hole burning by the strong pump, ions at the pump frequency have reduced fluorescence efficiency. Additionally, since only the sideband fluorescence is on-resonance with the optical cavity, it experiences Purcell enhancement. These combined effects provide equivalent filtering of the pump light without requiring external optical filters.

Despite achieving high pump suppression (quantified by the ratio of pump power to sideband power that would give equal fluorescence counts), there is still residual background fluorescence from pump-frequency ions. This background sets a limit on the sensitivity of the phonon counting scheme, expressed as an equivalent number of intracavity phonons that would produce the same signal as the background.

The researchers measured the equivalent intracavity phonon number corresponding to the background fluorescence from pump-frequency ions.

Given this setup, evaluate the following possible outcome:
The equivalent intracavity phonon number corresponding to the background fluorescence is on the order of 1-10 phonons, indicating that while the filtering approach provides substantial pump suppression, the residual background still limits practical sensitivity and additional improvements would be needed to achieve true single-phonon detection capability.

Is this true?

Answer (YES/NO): NO